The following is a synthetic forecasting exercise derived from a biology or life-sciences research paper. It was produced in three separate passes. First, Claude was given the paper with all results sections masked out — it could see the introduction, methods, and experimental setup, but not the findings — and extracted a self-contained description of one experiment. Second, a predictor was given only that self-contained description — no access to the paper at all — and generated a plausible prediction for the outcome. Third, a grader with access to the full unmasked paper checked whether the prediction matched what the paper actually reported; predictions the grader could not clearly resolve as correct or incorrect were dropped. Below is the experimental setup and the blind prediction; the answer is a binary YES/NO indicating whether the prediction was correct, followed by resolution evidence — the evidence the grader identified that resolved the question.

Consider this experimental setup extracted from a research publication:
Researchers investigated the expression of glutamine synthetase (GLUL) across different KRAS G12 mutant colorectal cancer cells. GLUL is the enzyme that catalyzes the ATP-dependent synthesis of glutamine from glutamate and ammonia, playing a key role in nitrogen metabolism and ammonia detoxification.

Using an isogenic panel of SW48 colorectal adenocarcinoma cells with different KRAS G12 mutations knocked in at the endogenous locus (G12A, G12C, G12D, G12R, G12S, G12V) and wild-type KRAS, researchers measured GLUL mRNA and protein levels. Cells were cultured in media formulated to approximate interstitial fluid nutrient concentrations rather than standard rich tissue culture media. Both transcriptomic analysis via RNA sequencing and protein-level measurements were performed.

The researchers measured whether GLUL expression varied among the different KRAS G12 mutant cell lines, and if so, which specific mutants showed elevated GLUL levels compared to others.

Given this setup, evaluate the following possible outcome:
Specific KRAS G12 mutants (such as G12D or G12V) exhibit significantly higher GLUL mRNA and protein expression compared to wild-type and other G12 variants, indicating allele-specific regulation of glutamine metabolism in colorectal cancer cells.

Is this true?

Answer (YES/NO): YES